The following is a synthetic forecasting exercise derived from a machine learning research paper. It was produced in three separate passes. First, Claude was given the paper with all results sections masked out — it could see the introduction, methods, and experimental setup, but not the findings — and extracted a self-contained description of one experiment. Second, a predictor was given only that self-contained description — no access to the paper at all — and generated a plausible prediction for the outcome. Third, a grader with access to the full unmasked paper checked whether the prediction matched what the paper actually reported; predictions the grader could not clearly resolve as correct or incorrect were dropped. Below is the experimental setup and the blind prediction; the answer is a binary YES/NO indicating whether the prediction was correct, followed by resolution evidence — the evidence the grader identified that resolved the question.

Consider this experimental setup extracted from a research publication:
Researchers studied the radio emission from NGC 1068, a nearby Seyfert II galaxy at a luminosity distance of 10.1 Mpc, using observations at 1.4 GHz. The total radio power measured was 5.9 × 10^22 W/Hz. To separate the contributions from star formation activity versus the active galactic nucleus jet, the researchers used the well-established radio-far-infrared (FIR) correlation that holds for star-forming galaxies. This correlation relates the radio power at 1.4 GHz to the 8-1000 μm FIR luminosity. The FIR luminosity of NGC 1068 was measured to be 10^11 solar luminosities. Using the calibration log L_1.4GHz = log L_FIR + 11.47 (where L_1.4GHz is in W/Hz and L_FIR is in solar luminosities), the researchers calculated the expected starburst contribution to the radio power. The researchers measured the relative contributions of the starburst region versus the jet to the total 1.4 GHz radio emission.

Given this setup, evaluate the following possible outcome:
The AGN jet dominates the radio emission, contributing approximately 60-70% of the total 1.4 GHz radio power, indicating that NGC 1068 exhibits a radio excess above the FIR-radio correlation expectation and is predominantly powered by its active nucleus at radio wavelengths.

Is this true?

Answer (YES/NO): NO